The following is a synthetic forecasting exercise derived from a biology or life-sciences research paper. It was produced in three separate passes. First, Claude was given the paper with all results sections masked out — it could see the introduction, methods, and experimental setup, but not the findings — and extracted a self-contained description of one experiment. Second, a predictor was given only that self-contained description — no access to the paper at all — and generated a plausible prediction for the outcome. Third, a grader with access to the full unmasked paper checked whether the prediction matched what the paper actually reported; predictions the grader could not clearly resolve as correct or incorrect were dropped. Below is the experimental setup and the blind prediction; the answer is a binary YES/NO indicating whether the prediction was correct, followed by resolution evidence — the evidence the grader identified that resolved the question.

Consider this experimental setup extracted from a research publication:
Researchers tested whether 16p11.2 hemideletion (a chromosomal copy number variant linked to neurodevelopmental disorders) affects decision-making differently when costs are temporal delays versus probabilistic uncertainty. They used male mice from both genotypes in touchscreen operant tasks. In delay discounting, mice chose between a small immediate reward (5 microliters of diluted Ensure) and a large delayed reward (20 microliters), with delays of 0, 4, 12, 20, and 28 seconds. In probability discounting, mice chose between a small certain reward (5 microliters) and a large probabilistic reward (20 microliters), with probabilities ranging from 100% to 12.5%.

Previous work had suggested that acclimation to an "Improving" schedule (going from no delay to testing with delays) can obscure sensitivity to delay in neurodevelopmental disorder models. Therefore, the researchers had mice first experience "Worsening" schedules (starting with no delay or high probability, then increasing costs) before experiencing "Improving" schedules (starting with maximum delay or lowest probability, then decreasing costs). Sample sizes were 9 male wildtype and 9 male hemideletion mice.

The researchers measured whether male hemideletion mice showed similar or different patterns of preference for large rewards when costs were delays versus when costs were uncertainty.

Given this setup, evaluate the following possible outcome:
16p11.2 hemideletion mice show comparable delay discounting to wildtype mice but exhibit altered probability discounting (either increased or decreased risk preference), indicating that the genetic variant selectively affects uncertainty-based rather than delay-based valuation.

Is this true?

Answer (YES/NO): NO